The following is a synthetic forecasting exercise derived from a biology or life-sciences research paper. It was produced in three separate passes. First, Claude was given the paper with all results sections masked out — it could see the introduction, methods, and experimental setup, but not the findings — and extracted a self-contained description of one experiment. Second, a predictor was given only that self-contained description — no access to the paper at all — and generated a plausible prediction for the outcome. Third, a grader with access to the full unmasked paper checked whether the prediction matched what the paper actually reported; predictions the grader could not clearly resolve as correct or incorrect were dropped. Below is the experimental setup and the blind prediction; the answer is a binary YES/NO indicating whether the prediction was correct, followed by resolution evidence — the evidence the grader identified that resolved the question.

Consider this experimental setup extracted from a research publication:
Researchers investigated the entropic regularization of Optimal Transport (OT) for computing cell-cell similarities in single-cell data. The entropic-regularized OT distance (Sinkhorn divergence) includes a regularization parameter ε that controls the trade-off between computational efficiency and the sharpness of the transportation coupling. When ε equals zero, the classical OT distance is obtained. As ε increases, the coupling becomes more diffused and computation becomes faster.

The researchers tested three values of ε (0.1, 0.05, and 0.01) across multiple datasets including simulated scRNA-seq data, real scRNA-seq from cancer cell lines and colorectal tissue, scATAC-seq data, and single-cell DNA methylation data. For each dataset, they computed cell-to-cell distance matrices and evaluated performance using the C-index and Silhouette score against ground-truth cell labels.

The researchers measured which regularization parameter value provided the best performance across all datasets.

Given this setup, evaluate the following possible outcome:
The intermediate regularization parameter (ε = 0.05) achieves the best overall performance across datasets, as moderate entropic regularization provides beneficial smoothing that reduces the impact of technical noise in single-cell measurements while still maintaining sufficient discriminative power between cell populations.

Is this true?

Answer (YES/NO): NO